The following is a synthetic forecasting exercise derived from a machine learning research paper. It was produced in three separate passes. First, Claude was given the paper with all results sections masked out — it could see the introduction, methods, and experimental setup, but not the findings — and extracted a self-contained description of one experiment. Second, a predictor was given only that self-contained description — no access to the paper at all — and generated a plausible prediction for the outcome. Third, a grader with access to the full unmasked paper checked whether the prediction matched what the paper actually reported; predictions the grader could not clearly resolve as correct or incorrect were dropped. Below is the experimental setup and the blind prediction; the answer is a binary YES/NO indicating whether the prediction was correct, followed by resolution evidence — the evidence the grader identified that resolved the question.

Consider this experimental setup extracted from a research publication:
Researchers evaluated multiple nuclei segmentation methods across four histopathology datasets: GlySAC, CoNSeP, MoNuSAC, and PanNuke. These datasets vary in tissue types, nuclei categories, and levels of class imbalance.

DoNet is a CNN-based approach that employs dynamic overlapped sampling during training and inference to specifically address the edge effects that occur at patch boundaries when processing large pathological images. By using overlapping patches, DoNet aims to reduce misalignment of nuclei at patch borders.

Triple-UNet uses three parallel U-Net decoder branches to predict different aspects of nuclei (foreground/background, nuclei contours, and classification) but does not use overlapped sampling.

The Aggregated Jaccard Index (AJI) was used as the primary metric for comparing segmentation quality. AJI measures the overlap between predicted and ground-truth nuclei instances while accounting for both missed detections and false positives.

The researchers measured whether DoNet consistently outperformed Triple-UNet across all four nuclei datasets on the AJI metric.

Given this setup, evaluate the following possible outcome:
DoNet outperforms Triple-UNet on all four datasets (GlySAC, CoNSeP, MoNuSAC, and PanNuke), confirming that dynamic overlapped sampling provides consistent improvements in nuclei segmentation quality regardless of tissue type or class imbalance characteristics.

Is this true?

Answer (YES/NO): NO